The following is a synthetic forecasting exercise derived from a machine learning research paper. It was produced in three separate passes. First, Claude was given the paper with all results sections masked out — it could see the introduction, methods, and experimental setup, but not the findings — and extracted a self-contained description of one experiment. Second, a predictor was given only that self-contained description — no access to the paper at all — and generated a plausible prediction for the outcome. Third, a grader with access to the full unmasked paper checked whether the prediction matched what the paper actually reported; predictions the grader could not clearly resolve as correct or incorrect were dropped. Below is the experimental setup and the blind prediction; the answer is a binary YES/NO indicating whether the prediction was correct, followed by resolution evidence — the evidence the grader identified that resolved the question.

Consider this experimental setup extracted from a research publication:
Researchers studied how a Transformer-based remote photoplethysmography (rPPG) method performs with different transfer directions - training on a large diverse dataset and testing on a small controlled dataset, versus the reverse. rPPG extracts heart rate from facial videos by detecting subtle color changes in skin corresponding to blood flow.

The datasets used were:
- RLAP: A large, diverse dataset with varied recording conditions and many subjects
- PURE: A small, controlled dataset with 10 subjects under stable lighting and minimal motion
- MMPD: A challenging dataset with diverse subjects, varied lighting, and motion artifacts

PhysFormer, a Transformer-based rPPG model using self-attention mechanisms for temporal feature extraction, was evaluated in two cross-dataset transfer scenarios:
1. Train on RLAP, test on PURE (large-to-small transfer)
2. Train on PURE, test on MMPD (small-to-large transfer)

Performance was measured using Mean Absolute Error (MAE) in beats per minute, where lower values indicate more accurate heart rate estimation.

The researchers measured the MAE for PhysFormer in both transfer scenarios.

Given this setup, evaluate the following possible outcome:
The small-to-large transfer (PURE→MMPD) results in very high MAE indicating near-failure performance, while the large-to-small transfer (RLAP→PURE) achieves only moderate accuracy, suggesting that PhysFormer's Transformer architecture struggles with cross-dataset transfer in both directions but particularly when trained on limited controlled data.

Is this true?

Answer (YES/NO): NO